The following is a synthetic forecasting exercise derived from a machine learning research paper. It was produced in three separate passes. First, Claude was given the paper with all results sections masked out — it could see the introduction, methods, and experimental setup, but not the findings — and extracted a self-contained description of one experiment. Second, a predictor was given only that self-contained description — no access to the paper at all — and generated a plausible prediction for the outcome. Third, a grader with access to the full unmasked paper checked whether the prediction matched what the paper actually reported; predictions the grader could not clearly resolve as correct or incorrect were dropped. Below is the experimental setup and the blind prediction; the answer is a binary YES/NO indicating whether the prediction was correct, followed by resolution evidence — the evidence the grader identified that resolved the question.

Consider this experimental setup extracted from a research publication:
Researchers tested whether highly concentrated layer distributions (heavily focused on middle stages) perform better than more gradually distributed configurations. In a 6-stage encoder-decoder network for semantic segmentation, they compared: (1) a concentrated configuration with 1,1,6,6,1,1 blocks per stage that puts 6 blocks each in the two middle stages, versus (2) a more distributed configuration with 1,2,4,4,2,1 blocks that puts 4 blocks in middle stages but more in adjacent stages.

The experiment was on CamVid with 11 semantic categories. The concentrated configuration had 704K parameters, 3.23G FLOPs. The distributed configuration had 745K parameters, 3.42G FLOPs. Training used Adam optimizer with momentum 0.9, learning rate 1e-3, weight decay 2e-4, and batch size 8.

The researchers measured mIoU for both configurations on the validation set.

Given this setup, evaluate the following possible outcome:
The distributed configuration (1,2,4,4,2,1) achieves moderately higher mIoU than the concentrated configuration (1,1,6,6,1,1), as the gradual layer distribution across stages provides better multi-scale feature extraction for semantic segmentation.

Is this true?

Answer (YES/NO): NO